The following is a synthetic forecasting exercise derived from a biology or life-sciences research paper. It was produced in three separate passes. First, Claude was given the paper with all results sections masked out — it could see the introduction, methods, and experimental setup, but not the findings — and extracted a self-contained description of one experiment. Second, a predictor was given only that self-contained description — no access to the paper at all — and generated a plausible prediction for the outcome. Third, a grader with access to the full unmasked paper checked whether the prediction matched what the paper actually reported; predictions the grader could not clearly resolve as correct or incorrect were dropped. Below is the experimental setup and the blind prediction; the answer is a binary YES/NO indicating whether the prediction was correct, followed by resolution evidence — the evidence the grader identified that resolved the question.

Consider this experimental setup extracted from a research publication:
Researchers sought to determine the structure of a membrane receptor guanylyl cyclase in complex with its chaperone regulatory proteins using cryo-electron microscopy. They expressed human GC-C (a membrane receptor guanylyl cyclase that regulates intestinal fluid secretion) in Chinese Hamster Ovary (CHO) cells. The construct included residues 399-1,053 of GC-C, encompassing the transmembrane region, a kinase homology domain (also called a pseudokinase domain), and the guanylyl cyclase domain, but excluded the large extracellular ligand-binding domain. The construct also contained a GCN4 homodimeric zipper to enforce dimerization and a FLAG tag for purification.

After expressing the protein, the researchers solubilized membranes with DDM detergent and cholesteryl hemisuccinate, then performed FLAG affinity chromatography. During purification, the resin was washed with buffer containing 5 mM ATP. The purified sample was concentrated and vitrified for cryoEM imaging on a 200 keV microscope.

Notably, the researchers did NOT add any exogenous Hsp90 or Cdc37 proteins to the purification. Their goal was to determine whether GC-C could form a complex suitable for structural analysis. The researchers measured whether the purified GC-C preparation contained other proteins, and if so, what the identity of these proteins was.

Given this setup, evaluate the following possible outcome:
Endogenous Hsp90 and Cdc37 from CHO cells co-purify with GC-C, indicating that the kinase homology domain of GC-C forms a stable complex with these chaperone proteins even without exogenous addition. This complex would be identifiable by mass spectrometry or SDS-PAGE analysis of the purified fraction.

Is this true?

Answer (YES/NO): NO